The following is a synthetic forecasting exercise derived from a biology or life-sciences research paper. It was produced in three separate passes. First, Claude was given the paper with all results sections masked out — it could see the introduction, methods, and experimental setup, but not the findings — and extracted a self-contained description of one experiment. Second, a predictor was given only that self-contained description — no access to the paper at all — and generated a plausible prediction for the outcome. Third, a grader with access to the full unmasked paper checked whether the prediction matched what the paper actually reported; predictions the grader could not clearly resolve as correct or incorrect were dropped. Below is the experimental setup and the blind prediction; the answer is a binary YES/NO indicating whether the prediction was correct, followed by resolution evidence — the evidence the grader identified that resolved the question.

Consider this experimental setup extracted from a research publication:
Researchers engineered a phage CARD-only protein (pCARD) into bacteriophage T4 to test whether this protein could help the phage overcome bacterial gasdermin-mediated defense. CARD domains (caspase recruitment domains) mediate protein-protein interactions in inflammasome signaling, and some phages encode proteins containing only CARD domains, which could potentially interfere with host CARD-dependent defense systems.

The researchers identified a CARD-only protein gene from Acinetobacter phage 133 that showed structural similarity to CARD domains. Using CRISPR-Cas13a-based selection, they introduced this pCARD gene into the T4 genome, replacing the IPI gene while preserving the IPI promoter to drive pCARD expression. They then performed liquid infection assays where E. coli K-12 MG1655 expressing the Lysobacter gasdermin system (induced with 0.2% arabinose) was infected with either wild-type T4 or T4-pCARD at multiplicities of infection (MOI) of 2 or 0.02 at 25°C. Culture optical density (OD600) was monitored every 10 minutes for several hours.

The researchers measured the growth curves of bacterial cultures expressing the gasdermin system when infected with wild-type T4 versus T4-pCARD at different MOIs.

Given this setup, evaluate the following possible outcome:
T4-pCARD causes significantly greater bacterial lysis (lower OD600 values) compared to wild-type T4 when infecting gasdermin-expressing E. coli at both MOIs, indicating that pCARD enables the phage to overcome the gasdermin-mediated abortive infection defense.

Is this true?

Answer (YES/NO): NO